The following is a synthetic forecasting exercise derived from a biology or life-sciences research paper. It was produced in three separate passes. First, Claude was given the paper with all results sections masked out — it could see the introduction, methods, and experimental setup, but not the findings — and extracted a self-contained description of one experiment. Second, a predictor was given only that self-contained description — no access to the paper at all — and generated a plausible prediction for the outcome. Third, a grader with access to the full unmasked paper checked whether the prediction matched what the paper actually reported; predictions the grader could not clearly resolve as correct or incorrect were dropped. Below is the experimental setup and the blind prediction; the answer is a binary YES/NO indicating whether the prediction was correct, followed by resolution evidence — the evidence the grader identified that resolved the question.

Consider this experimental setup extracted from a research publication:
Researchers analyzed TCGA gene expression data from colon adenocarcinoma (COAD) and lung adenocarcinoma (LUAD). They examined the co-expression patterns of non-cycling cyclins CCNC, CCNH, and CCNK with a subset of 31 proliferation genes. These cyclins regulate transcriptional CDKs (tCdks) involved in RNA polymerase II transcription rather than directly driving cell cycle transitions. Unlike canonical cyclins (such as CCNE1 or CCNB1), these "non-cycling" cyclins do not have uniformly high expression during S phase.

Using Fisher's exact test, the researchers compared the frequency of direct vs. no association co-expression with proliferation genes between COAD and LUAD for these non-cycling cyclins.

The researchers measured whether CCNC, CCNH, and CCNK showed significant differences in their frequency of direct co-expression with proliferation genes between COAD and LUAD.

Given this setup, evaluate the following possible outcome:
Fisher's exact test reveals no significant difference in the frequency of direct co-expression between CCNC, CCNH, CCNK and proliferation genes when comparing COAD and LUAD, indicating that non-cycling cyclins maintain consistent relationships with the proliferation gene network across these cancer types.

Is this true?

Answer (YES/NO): NO